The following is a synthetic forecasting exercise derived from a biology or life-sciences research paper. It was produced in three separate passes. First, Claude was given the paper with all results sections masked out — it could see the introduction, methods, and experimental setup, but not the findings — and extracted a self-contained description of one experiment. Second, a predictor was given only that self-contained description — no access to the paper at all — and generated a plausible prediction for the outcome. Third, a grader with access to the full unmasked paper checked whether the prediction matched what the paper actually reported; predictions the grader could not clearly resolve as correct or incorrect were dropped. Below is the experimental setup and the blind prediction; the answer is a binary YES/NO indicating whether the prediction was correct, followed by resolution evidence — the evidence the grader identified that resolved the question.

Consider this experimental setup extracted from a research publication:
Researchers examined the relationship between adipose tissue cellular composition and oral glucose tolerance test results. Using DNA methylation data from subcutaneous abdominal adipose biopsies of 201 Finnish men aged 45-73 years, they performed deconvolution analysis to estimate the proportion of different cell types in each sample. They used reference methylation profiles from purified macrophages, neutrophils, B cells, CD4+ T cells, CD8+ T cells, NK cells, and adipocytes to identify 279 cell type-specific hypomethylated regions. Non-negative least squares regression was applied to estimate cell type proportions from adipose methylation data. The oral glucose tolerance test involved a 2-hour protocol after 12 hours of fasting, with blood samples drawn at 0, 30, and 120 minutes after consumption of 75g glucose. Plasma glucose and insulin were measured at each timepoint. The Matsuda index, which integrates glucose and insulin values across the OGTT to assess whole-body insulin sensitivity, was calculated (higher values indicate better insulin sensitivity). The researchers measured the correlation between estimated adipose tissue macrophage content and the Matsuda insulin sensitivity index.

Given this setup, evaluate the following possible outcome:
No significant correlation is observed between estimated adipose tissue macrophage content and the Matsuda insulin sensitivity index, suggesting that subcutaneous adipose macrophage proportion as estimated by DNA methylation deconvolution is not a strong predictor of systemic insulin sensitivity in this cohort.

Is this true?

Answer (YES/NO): NO